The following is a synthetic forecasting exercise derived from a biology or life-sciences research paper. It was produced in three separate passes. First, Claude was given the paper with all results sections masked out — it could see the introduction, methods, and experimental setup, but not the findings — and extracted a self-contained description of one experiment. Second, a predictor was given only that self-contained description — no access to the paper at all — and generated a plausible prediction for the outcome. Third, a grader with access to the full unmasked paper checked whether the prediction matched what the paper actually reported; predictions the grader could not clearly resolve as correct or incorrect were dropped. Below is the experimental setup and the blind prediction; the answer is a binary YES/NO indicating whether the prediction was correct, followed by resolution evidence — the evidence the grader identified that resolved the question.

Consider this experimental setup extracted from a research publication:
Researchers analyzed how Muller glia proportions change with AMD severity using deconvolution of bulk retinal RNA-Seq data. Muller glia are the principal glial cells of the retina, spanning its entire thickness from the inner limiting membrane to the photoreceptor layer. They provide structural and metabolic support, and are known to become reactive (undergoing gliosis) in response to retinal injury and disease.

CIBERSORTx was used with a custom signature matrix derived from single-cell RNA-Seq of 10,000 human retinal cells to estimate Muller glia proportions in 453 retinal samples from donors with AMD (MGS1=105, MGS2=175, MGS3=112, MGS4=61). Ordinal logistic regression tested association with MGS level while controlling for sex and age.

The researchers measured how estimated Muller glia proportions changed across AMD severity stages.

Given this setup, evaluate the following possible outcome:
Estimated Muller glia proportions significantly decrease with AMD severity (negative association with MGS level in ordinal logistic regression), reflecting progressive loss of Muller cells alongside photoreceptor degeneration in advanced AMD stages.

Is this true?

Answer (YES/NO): NO